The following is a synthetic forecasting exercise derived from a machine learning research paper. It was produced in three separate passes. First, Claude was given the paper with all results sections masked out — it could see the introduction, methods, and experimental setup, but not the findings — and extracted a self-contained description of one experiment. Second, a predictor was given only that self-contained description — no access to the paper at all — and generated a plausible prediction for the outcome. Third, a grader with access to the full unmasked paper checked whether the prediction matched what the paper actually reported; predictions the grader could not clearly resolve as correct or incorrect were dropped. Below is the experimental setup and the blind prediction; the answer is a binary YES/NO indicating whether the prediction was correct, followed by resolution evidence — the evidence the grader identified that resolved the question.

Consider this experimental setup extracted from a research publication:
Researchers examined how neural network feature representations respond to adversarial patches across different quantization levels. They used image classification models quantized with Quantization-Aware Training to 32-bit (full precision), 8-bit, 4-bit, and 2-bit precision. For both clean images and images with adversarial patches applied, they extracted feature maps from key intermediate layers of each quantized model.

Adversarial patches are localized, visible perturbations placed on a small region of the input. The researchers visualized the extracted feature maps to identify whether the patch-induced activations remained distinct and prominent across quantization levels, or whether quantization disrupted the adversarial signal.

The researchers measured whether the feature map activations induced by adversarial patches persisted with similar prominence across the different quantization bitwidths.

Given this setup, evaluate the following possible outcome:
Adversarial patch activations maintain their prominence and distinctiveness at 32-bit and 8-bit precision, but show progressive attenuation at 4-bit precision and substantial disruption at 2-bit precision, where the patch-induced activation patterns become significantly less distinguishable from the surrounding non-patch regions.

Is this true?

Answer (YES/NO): NO